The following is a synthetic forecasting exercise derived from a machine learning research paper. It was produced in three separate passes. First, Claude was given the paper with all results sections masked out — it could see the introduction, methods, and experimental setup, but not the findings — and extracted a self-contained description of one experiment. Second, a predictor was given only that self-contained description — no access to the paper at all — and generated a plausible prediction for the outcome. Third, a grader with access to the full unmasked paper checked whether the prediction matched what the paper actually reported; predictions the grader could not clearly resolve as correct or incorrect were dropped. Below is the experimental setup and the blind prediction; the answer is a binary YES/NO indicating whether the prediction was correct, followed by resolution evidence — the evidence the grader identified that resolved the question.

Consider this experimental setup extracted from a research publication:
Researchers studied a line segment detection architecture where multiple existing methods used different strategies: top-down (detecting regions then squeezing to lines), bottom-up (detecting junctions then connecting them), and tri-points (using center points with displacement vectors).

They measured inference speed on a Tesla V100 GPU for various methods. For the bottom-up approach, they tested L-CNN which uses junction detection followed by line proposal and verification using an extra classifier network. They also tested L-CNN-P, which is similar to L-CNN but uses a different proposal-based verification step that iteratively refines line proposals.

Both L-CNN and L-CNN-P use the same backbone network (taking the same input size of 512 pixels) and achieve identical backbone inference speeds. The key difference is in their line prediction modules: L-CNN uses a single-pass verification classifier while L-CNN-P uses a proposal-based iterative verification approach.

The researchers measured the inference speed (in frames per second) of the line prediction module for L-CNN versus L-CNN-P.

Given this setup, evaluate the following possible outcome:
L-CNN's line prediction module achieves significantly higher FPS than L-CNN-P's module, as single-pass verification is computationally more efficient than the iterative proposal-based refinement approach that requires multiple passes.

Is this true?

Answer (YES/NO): YES